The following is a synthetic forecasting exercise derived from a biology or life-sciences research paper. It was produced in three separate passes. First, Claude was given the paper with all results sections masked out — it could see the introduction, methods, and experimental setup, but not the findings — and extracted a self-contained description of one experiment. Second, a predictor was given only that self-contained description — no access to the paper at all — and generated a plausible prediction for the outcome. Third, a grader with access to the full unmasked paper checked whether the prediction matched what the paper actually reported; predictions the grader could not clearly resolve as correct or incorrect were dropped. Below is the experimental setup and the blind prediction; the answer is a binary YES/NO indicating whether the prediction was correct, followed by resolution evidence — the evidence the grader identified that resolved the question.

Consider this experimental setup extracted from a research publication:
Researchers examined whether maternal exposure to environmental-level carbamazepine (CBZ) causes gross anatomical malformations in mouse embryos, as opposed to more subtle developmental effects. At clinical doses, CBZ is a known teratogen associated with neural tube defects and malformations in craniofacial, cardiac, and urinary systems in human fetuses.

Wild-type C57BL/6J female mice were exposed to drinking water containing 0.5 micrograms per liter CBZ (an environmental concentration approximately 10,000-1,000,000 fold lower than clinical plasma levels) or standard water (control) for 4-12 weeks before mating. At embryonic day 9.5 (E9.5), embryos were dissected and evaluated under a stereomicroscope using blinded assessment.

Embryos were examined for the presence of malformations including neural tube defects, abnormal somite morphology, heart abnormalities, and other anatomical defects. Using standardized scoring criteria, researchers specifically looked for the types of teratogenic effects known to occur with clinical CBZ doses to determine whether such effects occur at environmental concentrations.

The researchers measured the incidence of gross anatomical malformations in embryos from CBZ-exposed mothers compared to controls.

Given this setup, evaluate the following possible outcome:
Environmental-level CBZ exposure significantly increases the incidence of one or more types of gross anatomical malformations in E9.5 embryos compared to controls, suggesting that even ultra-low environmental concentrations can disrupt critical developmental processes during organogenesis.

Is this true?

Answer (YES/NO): NO